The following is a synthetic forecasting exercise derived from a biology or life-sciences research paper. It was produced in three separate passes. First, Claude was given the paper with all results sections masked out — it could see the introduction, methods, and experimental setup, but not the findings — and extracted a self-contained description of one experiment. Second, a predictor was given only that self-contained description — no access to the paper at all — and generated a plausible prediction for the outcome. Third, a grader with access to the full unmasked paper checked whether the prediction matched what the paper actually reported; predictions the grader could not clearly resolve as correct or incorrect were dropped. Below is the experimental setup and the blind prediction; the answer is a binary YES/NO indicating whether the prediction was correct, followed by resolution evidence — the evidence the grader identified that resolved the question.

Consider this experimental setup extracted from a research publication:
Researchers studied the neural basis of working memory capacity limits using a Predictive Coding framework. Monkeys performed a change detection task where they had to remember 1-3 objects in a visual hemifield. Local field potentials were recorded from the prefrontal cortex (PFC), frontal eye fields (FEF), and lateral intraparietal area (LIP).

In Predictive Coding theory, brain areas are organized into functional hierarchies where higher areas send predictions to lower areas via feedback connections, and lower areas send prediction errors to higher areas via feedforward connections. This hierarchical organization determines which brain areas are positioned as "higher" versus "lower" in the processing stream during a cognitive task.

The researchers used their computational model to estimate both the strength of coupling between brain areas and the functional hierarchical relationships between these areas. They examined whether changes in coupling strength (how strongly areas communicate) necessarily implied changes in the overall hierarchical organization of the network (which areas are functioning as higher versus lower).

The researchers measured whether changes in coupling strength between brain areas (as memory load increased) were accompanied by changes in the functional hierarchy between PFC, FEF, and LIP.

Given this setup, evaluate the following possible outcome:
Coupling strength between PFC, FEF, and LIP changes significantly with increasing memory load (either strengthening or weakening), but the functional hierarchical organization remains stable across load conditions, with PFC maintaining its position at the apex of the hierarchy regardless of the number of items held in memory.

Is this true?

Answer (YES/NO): NO